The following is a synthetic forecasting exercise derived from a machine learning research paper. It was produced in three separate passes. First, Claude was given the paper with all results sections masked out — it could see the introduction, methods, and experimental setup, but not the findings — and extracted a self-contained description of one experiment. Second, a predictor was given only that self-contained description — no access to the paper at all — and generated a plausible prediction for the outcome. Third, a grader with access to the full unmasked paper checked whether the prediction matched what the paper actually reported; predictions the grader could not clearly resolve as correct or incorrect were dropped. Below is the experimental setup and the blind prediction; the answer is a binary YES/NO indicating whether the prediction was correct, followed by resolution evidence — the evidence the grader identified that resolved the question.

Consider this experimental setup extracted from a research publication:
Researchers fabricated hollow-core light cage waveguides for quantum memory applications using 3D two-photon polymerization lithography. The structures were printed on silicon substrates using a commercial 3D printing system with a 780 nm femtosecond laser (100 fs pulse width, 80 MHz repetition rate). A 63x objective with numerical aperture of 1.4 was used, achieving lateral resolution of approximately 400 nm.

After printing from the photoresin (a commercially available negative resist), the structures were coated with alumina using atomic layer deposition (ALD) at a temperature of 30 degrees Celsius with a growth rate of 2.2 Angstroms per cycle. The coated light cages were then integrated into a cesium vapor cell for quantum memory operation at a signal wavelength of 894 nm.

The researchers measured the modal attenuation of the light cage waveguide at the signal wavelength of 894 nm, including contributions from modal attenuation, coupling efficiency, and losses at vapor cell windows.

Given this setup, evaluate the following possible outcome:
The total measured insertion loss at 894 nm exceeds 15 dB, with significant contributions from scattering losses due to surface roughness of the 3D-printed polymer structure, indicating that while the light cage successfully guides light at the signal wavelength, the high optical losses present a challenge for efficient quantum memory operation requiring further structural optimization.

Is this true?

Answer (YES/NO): NO